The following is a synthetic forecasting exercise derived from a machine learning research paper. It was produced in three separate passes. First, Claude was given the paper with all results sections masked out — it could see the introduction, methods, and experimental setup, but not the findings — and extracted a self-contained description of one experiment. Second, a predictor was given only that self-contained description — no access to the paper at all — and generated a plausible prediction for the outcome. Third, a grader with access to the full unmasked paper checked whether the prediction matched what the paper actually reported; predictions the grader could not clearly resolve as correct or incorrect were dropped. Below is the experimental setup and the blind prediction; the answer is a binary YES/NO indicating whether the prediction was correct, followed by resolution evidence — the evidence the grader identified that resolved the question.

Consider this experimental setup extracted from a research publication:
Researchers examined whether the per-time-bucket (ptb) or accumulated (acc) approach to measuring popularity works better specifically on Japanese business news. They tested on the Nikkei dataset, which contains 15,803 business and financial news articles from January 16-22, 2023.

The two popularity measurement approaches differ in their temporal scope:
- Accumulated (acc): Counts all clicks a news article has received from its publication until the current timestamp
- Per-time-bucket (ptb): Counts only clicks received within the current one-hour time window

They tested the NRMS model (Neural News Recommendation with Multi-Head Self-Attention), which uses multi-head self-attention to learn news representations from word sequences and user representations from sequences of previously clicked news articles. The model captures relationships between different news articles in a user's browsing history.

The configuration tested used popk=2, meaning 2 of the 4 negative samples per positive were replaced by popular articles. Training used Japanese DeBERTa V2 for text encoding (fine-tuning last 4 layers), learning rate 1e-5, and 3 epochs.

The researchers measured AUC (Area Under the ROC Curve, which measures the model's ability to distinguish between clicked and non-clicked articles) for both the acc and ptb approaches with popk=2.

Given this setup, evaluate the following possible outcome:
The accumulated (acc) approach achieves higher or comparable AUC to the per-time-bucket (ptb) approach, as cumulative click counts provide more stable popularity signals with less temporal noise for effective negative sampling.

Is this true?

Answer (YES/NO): NO